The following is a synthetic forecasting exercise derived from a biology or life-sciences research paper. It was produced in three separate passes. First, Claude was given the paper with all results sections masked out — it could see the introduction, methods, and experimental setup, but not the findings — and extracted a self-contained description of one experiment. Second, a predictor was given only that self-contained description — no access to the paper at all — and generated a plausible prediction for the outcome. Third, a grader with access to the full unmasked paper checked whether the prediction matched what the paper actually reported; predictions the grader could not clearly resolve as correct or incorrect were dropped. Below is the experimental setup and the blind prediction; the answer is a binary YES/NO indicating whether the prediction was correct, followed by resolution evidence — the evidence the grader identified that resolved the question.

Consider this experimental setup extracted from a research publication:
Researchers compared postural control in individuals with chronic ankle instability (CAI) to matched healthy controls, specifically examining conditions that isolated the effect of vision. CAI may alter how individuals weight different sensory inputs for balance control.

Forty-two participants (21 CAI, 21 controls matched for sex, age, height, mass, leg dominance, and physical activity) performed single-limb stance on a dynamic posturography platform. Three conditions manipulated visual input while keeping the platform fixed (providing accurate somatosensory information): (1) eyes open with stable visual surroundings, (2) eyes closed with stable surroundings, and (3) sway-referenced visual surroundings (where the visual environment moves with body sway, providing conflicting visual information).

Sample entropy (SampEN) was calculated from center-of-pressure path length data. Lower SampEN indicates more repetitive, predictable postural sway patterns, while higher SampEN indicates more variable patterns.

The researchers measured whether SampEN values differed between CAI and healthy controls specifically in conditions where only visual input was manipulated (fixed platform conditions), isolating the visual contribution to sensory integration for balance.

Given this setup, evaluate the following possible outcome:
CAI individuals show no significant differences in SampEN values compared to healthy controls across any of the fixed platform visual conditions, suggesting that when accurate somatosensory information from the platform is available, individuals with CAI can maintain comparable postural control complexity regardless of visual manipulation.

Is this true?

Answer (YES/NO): YES